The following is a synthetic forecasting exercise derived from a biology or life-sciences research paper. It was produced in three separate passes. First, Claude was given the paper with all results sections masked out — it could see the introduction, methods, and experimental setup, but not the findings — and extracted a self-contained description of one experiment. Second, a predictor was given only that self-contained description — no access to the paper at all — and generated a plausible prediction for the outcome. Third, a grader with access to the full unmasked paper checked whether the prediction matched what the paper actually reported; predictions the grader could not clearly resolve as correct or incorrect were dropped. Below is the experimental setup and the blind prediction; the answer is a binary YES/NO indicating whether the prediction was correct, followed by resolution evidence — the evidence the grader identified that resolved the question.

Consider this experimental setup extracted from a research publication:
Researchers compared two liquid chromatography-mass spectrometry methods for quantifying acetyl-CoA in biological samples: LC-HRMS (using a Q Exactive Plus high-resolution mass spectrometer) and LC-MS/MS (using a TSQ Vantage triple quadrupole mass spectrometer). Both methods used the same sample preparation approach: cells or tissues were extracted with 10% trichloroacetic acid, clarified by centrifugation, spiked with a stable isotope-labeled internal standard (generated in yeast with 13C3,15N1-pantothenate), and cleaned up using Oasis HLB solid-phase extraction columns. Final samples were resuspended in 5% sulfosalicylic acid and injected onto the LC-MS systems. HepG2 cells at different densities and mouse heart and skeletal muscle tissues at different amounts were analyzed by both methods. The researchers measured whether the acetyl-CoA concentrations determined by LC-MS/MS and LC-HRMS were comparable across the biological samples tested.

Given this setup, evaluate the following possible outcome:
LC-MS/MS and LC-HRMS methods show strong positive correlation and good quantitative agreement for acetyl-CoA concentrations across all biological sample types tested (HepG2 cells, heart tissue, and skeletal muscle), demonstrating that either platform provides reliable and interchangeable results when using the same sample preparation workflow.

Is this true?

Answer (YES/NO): NO